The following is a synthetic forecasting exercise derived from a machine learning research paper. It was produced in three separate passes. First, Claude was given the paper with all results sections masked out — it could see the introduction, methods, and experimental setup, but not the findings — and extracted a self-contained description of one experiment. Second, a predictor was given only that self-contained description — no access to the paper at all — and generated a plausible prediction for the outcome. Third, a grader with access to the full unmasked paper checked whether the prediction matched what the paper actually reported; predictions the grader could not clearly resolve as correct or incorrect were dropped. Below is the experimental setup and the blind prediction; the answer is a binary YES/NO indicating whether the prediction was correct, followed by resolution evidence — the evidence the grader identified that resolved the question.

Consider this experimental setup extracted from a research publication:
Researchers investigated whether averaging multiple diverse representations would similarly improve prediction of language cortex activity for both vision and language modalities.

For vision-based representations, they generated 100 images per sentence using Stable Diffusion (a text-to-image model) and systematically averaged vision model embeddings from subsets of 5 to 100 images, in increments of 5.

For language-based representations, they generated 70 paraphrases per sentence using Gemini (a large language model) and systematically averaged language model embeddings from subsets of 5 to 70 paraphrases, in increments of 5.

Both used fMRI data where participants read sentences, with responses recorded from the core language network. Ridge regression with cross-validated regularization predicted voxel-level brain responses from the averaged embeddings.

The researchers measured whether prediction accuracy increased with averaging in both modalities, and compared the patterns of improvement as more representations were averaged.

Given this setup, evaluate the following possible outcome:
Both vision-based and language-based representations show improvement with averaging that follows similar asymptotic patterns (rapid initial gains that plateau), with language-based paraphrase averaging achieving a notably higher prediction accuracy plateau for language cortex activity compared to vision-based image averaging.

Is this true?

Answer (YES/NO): NO